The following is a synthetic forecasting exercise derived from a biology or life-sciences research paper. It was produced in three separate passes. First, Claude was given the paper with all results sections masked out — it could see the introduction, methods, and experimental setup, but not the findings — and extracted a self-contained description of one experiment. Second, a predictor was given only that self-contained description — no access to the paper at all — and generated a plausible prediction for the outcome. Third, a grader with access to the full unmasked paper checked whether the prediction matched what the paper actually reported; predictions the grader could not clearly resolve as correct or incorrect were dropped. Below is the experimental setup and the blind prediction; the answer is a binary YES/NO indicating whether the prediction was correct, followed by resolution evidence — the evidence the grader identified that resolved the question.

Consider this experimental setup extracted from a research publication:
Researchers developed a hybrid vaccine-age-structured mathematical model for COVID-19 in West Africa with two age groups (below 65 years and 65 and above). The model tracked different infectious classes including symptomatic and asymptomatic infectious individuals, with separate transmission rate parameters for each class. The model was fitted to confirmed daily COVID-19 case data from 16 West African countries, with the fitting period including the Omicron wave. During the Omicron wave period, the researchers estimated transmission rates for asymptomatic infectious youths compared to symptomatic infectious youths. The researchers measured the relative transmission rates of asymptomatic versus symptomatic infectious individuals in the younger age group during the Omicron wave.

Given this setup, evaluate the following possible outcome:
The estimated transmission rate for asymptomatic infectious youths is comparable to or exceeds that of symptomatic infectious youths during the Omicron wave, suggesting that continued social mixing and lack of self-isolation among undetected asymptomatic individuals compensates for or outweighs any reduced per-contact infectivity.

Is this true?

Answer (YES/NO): YES